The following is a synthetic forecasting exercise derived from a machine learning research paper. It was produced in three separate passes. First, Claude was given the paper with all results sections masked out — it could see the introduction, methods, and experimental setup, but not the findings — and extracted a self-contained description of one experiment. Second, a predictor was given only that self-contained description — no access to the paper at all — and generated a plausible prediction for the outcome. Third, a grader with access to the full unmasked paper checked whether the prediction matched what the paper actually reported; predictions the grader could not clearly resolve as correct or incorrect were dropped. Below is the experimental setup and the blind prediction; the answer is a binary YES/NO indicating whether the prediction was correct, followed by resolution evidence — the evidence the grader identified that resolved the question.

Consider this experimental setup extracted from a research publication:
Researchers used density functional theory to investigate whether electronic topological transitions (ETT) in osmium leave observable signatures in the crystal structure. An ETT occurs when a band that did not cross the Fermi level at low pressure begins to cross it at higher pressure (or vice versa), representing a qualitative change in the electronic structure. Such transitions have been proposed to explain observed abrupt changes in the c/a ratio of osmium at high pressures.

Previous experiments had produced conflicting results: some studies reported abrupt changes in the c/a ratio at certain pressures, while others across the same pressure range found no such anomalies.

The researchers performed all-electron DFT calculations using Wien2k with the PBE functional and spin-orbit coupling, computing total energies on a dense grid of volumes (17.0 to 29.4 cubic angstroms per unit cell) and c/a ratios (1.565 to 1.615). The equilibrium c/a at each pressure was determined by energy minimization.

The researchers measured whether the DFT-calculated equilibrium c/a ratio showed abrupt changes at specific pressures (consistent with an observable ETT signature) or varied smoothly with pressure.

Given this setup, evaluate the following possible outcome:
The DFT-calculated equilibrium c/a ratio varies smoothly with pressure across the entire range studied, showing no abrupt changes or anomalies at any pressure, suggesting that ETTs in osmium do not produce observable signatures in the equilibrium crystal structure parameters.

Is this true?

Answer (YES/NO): YES